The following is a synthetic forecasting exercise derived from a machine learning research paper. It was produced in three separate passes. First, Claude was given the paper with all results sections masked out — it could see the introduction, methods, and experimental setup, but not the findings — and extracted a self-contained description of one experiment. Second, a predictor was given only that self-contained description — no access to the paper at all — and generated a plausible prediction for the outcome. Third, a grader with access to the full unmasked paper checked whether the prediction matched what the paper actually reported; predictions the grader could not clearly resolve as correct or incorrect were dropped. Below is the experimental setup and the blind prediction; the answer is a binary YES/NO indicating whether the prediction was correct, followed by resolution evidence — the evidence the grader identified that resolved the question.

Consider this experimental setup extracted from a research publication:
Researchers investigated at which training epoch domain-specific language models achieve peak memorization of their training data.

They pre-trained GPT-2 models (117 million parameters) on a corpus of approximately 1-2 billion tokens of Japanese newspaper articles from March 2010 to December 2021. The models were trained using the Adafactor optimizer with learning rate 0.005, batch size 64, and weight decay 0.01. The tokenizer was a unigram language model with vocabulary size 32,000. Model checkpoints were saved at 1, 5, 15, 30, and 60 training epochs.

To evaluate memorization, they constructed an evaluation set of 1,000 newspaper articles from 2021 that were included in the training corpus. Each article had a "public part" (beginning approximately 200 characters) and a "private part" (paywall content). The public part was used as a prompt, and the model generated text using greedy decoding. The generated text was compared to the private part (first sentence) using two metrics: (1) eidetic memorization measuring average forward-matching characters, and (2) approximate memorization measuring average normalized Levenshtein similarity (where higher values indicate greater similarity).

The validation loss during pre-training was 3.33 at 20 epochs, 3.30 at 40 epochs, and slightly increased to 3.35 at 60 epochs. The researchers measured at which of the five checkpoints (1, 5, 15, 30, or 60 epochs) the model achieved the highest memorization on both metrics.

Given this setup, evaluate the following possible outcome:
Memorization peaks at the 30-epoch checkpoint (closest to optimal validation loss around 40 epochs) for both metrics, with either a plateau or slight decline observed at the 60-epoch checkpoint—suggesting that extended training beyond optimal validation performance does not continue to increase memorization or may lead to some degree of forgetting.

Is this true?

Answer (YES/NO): YES